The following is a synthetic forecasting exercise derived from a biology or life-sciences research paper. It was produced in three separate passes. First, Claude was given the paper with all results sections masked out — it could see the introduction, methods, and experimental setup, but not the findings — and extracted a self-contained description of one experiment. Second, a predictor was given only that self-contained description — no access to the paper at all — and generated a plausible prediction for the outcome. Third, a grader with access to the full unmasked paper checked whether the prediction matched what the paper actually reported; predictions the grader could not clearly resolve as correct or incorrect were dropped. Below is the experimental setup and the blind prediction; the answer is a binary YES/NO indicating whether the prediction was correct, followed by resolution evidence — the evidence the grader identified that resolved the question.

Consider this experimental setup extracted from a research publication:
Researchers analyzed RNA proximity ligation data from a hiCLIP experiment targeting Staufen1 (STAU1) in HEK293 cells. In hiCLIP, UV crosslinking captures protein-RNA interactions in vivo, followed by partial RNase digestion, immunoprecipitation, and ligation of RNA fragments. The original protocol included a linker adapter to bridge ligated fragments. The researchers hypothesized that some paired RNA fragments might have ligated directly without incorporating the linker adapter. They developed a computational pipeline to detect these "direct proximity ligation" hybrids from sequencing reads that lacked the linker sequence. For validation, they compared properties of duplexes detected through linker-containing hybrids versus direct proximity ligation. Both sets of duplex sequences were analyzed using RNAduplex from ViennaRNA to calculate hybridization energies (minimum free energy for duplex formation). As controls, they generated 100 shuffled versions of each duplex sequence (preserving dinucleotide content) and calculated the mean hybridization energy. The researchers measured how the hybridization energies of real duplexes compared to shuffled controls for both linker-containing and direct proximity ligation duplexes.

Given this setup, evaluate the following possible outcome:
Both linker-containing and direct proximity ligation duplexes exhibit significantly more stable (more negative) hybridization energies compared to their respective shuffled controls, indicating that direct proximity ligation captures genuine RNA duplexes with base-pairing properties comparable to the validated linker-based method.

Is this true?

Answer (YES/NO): YES